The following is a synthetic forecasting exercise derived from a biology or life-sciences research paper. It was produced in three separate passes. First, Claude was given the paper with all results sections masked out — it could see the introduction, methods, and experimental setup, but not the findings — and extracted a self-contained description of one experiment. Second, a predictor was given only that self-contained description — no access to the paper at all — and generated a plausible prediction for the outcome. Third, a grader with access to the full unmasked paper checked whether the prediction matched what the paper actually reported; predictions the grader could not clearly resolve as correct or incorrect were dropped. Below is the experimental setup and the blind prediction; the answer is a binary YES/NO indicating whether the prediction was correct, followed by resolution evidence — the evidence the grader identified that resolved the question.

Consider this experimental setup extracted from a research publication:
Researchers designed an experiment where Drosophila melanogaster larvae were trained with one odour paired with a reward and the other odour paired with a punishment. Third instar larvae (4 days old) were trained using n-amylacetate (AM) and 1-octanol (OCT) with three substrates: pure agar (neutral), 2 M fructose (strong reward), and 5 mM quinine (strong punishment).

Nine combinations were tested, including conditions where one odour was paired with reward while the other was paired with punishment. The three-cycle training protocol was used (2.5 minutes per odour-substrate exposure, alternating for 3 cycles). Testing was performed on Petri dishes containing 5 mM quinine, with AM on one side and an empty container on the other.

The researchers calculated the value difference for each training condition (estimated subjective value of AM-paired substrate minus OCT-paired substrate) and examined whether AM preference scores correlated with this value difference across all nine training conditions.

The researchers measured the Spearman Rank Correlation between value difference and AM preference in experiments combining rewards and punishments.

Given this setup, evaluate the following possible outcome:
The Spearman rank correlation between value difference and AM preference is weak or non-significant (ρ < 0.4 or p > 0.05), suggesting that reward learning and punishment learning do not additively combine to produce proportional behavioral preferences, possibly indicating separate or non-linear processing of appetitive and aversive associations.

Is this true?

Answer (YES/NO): NO